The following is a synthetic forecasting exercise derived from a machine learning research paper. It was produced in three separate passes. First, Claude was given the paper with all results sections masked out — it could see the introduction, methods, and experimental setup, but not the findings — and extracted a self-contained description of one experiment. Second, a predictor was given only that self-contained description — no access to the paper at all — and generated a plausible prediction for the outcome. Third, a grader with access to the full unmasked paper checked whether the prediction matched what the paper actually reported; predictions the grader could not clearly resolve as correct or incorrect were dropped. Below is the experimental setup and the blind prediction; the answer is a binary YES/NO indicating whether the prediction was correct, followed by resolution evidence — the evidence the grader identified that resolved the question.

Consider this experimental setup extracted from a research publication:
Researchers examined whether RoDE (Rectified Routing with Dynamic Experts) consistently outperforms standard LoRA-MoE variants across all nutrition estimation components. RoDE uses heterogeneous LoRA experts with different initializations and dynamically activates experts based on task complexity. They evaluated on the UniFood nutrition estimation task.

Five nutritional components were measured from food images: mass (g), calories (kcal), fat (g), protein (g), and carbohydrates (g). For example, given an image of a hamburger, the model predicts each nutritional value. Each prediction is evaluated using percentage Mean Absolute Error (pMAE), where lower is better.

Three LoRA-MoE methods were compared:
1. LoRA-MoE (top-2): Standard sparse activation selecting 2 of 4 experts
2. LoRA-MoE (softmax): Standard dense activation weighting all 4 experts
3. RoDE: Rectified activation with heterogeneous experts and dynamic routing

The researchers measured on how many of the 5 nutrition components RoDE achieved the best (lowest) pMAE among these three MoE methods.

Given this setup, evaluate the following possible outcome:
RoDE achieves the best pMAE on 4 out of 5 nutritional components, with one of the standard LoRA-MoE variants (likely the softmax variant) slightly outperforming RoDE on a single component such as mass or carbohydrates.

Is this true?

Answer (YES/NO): NO